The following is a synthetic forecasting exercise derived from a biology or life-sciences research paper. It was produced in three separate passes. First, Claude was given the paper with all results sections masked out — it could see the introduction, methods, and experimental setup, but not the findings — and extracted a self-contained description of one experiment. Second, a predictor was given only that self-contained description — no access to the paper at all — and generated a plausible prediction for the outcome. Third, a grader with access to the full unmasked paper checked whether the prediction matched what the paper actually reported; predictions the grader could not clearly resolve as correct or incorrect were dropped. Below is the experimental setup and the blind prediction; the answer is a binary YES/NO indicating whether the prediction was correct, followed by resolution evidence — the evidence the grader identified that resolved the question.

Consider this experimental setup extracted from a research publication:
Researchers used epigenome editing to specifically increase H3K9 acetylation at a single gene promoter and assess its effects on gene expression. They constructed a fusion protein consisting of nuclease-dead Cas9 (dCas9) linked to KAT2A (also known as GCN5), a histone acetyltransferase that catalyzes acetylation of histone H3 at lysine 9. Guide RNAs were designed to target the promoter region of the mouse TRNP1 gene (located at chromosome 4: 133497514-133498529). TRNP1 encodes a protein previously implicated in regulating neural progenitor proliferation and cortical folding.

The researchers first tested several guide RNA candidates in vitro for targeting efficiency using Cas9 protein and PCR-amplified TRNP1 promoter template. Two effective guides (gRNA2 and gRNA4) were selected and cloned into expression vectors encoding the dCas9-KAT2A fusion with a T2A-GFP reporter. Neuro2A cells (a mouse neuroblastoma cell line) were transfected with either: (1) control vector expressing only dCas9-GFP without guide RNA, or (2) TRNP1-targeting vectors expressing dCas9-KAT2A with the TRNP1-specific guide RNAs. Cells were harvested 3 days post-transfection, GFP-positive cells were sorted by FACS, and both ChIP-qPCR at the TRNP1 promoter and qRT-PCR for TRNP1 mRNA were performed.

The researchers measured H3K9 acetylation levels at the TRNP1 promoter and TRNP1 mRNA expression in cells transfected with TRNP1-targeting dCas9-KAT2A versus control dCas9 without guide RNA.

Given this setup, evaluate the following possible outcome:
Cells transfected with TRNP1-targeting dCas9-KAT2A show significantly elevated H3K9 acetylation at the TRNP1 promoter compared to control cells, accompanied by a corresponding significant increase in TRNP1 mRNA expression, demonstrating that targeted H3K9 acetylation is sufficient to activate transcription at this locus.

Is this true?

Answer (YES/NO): YES